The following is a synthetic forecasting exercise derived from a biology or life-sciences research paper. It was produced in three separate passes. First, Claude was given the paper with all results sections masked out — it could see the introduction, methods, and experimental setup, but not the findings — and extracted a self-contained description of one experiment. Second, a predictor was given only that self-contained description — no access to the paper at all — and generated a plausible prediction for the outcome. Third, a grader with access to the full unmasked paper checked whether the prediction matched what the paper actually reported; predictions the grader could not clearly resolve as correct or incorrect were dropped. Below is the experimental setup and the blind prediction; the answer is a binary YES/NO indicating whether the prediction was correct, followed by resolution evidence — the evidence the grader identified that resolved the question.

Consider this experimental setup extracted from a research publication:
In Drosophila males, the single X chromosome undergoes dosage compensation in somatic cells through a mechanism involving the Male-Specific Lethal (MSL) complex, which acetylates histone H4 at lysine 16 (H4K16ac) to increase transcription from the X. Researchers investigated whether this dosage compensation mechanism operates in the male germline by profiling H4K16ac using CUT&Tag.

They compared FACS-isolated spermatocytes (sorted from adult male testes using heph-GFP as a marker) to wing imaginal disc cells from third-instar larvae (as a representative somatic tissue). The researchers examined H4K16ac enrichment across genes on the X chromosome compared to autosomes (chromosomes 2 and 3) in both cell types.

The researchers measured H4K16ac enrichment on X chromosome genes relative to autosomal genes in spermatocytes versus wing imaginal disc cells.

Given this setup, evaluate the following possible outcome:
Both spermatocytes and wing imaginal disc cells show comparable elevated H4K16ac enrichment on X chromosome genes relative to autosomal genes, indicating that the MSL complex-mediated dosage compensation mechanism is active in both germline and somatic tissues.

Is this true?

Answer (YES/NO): NO